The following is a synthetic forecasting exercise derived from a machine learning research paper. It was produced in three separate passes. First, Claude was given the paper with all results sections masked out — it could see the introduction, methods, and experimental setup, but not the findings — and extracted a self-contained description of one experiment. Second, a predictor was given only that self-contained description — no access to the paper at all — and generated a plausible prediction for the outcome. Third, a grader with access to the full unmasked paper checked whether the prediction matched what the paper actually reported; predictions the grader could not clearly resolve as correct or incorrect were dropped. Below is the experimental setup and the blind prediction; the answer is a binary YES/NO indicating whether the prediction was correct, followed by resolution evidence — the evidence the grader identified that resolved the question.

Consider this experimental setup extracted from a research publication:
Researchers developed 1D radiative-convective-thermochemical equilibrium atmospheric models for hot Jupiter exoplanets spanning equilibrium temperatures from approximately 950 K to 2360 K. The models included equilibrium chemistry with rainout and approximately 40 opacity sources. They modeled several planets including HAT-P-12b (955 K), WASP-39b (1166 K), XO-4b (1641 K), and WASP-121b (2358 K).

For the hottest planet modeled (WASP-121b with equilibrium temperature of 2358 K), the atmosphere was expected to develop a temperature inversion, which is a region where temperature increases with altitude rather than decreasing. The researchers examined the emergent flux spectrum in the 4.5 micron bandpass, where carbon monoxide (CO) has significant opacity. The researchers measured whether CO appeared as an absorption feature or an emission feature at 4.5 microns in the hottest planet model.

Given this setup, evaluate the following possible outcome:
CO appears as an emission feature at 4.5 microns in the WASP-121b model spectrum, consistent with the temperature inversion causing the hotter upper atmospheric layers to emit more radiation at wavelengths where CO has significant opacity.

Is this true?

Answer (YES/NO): YES